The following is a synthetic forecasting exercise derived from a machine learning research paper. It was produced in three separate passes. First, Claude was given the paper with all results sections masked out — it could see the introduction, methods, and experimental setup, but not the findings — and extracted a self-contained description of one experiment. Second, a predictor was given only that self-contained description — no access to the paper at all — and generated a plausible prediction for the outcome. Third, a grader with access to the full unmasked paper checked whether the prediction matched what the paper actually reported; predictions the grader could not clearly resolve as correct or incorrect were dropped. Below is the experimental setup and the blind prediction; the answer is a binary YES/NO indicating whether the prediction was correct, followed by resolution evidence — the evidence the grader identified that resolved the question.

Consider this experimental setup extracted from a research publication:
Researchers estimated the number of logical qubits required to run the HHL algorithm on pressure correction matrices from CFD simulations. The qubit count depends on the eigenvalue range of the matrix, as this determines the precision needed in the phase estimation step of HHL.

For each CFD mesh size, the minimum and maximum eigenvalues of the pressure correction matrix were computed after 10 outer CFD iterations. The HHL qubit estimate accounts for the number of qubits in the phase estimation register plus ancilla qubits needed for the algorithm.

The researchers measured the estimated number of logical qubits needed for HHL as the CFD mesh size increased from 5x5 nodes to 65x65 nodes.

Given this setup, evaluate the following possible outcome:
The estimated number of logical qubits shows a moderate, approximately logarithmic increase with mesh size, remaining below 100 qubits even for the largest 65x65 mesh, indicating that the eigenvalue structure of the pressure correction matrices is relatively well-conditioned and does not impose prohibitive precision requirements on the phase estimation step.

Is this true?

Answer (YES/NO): YES